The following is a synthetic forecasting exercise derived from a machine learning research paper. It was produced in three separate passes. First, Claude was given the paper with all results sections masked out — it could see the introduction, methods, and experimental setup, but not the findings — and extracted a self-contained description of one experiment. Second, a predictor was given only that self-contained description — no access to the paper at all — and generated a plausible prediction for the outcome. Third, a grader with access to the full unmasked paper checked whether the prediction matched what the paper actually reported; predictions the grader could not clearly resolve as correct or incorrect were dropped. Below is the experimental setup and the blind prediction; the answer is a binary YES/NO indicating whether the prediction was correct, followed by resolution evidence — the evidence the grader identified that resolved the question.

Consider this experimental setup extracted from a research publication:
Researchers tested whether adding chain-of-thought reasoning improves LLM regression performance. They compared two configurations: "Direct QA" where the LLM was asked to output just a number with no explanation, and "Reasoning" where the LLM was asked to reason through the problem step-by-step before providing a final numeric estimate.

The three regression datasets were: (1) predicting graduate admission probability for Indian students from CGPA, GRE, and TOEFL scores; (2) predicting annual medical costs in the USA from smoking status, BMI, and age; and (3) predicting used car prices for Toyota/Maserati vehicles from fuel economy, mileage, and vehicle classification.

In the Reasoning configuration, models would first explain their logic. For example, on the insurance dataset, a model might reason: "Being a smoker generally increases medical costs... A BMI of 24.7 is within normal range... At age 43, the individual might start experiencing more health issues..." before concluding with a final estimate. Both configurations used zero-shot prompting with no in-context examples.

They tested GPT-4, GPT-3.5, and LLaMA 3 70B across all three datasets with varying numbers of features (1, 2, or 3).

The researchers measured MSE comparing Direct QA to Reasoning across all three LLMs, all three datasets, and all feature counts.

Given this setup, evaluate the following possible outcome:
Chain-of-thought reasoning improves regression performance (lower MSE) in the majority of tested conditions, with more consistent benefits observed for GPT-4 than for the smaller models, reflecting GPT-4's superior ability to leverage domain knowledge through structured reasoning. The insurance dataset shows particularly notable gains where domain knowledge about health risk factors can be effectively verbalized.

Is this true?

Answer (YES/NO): NO